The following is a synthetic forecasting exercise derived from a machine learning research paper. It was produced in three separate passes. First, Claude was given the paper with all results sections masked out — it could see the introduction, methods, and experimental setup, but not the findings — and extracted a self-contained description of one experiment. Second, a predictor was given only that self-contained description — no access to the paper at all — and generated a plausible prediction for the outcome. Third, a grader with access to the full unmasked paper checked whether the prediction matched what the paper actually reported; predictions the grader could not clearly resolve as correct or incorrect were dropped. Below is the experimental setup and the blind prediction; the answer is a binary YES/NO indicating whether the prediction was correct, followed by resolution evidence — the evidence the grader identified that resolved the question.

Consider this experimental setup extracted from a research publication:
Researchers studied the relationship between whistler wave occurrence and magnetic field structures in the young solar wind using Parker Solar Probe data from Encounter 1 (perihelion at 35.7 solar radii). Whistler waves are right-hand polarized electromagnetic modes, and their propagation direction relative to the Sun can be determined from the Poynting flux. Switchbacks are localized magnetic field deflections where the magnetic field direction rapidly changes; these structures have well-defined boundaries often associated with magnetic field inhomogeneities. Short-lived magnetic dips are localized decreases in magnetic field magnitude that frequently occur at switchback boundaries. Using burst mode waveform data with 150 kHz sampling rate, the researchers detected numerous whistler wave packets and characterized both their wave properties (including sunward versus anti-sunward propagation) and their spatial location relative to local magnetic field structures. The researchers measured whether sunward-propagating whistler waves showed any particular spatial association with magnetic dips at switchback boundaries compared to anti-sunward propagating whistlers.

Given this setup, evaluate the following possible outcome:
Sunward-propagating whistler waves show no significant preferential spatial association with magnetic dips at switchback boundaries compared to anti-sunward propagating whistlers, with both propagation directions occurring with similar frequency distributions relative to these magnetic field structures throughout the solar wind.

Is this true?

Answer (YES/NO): NO